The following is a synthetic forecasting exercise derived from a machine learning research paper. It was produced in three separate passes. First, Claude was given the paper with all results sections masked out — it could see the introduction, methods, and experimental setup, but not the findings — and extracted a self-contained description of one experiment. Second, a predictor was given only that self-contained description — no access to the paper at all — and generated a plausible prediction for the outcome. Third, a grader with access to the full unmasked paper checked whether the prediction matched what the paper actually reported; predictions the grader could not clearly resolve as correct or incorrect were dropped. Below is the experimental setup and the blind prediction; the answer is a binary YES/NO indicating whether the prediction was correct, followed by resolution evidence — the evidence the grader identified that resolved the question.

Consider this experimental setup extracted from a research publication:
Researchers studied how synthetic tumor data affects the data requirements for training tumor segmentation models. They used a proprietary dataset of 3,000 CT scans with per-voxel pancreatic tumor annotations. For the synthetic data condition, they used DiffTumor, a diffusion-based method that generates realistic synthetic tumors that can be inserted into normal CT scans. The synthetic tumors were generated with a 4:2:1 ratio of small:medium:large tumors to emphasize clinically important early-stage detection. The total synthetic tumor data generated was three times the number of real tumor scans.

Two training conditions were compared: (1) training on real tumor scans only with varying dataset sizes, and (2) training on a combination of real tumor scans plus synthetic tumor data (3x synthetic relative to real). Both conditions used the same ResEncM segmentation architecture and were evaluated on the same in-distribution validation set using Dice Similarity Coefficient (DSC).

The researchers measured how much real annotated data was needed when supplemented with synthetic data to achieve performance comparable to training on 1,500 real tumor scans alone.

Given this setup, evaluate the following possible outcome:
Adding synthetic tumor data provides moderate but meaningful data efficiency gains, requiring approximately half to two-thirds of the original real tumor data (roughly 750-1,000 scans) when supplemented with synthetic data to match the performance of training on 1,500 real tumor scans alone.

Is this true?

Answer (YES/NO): NO